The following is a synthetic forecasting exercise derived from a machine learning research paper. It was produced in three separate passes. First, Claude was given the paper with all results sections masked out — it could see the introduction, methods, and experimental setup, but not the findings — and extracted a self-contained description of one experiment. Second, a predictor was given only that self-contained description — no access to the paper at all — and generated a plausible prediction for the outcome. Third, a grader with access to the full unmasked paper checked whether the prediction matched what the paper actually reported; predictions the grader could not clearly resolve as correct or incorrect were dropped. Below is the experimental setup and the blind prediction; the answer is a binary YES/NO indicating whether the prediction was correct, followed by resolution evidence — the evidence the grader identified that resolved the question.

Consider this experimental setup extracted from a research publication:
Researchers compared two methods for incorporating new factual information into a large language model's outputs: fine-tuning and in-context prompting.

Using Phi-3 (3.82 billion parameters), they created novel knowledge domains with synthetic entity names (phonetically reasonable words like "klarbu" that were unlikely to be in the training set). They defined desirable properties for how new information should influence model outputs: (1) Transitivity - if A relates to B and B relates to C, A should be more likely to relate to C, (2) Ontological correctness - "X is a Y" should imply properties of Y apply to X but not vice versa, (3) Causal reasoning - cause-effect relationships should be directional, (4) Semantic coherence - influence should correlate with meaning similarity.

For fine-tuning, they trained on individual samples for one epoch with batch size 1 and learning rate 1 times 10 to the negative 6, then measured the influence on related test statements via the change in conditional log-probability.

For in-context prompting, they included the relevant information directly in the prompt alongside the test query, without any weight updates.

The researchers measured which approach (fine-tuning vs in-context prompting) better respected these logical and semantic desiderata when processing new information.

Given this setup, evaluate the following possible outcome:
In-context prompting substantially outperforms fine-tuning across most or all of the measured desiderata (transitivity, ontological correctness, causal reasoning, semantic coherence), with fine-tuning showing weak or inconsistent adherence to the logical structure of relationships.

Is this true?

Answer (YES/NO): YES